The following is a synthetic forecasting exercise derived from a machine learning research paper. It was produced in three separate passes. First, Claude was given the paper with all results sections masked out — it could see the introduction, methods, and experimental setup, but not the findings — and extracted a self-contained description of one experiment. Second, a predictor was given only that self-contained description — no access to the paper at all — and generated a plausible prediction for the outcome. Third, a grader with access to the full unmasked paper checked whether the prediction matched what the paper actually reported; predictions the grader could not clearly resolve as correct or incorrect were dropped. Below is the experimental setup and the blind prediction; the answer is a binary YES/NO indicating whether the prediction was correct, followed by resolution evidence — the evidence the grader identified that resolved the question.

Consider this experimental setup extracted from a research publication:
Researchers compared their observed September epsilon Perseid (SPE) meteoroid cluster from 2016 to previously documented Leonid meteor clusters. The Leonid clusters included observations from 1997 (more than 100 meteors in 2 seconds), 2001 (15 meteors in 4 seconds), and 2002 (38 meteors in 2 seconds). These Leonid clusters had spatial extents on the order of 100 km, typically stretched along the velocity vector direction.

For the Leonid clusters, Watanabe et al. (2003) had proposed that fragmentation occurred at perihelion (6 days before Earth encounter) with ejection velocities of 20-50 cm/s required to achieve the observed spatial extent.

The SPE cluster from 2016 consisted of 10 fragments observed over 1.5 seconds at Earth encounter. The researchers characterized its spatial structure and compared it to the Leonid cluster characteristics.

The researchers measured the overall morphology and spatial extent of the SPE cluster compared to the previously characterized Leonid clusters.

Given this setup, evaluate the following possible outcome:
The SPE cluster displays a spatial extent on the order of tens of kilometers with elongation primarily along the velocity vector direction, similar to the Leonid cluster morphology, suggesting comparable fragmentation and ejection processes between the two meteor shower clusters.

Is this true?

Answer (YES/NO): NO